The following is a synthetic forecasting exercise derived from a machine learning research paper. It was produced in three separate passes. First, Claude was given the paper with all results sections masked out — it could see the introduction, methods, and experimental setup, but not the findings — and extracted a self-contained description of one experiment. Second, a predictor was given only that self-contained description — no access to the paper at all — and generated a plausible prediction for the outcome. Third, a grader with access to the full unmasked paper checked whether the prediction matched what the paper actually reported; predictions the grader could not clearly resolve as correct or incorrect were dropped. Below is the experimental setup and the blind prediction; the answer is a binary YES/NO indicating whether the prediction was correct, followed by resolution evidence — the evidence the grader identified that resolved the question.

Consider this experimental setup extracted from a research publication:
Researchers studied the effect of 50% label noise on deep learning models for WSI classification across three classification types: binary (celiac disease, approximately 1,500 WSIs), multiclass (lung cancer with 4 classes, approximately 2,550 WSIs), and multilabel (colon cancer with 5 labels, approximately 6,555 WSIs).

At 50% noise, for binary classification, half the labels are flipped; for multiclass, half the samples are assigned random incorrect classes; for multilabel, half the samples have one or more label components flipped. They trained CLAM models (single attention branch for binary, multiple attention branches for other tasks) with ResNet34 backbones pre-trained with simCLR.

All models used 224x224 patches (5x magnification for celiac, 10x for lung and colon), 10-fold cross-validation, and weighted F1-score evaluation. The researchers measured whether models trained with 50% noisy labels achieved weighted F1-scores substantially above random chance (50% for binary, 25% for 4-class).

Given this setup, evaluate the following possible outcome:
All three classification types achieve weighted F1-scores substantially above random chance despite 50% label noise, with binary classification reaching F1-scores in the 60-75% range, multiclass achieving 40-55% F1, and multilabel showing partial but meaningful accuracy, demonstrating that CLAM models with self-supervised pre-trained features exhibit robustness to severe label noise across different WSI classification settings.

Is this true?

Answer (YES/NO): NO